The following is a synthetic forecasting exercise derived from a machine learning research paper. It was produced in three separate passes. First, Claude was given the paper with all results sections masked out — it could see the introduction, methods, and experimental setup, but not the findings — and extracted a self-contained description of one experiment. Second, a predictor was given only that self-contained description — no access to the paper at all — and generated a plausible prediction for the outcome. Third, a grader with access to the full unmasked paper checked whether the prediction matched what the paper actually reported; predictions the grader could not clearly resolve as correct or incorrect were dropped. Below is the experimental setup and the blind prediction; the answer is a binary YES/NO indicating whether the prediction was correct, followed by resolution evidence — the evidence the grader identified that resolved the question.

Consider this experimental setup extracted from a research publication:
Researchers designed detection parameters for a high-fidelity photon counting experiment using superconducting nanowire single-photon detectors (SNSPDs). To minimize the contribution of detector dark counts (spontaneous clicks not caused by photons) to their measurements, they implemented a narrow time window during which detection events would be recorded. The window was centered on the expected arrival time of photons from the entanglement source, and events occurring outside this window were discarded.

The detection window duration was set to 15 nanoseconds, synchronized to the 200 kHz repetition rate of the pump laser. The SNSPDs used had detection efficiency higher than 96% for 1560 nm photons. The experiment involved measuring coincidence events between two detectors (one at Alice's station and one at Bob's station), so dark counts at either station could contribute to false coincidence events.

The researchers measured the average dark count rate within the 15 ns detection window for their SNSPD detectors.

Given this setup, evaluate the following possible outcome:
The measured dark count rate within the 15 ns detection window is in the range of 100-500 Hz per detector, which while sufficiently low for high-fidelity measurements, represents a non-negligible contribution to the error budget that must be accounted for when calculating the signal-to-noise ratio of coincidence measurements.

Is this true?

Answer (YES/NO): NO